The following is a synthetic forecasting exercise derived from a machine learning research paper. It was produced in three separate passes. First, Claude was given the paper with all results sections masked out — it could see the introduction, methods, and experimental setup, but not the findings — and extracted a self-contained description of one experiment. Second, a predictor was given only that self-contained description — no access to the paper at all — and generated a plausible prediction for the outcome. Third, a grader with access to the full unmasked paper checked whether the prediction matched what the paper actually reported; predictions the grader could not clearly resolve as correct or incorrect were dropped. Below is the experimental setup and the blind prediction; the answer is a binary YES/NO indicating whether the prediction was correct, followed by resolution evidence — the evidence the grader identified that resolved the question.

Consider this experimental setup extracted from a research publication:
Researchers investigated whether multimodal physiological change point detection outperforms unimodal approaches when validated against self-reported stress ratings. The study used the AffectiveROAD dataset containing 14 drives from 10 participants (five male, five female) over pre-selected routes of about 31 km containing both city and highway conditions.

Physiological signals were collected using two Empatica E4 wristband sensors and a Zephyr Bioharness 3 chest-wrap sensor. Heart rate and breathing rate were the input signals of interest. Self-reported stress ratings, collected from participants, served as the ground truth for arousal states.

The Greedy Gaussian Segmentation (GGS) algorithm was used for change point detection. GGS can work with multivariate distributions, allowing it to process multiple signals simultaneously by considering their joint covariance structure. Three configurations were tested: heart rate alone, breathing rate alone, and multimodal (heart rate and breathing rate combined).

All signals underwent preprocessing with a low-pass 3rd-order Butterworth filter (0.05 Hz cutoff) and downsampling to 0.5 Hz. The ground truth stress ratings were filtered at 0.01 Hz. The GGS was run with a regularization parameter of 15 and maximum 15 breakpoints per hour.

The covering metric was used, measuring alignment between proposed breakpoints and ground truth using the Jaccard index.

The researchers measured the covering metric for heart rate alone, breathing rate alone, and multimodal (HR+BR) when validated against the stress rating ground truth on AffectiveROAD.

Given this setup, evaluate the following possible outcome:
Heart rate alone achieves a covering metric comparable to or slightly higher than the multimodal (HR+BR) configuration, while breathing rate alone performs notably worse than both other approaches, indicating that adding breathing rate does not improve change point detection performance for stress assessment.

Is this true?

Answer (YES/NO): NO